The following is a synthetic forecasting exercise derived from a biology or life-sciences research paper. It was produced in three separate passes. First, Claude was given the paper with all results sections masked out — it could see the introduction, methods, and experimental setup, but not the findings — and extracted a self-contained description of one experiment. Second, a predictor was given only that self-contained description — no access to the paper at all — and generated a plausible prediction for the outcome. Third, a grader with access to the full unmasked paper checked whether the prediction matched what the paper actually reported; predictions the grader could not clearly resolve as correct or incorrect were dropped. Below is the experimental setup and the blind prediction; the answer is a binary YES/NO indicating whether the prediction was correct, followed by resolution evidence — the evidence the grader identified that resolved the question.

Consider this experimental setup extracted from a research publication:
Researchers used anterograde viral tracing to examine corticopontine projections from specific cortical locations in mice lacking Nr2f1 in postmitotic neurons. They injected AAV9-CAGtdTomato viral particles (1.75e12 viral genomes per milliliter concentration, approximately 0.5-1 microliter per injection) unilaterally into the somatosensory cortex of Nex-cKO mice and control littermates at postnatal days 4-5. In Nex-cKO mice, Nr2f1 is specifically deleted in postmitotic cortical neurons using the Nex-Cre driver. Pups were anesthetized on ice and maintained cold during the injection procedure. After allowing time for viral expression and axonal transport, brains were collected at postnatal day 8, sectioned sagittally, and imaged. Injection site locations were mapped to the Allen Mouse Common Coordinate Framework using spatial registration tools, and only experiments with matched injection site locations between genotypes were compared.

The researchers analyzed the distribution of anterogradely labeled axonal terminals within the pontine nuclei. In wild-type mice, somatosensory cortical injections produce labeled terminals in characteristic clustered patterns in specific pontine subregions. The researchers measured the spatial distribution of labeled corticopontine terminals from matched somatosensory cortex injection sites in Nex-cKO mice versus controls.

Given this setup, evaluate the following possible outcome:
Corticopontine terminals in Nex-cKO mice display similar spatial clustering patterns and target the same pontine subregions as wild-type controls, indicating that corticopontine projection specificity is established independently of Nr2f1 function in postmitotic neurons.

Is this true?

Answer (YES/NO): NO